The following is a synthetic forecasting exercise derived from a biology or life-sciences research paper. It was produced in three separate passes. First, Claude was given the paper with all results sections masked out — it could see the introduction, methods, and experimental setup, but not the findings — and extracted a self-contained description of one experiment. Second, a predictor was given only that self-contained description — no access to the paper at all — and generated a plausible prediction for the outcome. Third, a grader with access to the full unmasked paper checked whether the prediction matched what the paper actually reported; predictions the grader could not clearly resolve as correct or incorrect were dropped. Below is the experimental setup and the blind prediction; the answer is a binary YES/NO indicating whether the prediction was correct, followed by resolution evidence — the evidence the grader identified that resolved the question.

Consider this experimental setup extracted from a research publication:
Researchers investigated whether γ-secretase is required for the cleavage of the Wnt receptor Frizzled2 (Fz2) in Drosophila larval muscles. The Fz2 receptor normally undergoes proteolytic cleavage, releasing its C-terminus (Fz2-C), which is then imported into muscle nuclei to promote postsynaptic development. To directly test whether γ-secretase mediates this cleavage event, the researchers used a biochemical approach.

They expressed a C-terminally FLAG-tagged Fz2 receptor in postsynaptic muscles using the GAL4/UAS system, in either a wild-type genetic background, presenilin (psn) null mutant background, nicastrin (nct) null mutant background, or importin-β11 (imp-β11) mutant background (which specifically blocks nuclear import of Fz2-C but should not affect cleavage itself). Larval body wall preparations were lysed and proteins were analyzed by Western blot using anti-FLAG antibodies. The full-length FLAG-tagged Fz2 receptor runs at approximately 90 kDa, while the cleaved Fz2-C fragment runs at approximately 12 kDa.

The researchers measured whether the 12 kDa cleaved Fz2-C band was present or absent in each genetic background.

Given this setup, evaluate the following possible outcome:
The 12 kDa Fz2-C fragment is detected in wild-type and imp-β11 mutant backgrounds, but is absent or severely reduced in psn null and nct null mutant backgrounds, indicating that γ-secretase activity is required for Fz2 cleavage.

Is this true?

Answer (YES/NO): YES